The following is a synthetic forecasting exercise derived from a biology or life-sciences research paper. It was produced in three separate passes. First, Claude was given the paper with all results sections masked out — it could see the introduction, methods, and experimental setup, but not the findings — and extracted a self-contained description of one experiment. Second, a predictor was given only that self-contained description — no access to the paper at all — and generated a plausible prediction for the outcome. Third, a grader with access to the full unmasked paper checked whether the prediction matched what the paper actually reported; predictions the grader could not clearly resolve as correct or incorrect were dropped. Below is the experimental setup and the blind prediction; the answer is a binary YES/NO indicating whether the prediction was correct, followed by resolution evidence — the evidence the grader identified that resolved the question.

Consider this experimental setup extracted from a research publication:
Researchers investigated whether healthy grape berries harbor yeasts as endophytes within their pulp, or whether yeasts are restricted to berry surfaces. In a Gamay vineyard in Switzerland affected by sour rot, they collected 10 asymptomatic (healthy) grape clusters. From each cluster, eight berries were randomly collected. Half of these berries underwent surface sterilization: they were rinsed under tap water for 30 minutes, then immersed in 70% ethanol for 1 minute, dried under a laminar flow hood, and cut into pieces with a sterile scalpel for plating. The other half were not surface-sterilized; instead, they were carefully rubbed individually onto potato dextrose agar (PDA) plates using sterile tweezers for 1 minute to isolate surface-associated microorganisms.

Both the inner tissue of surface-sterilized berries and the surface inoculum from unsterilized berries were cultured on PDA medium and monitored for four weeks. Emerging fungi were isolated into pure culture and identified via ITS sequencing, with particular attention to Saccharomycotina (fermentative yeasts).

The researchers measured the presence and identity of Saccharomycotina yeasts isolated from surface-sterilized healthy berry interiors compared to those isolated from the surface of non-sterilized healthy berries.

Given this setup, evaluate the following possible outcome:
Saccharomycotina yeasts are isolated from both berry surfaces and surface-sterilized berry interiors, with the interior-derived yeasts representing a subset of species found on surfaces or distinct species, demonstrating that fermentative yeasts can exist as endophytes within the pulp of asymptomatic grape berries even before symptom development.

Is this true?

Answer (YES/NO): NO